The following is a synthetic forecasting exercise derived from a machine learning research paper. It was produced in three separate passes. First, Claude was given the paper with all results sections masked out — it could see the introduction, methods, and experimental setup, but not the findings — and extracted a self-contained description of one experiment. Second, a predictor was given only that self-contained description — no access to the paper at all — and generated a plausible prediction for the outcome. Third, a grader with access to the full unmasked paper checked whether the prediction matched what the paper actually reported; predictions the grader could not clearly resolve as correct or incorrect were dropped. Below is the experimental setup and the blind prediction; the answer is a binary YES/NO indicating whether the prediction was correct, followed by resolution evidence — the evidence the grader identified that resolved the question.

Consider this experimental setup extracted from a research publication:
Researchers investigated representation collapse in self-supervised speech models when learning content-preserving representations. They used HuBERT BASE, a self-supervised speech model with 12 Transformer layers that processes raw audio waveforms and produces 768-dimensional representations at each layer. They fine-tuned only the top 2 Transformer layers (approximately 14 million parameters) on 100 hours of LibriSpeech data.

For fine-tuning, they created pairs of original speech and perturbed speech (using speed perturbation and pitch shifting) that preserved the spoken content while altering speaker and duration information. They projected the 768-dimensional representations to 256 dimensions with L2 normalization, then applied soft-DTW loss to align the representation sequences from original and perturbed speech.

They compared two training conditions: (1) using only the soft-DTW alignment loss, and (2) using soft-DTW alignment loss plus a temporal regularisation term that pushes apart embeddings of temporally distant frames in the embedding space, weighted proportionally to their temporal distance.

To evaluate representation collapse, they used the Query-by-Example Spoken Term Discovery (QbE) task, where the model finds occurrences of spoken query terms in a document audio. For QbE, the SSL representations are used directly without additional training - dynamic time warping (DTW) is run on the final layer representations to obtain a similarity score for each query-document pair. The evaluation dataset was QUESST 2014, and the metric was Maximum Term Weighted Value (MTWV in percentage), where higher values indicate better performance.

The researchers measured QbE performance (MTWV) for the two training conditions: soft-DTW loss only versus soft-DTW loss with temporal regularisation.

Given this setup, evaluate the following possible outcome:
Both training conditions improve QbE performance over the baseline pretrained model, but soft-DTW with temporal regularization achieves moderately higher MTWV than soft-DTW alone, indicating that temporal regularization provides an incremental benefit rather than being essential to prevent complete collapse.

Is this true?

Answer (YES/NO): NO